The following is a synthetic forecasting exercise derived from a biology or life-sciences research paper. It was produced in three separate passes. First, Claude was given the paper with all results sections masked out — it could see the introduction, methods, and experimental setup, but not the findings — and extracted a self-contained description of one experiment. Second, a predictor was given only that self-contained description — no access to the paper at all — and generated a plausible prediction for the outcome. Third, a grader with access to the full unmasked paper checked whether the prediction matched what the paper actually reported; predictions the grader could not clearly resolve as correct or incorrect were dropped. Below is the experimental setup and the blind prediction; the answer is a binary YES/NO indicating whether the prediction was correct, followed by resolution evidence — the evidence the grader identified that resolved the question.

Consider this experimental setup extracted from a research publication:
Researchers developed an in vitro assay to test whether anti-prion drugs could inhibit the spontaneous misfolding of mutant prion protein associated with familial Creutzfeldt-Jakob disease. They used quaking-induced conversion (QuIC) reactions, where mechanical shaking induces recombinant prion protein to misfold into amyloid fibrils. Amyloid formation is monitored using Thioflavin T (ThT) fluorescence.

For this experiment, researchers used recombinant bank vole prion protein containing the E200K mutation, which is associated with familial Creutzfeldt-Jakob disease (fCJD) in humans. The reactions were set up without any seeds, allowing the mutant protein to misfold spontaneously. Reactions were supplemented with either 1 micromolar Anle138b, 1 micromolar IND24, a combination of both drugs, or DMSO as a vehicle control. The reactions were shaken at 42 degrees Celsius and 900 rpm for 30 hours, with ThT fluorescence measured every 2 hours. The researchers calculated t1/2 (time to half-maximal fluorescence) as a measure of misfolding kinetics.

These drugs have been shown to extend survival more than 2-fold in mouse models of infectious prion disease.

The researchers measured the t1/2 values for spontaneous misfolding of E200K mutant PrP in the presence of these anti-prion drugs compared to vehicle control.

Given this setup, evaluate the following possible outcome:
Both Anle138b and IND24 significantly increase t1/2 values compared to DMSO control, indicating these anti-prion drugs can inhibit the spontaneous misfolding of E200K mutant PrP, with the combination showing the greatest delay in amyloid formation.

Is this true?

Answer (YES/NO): NO